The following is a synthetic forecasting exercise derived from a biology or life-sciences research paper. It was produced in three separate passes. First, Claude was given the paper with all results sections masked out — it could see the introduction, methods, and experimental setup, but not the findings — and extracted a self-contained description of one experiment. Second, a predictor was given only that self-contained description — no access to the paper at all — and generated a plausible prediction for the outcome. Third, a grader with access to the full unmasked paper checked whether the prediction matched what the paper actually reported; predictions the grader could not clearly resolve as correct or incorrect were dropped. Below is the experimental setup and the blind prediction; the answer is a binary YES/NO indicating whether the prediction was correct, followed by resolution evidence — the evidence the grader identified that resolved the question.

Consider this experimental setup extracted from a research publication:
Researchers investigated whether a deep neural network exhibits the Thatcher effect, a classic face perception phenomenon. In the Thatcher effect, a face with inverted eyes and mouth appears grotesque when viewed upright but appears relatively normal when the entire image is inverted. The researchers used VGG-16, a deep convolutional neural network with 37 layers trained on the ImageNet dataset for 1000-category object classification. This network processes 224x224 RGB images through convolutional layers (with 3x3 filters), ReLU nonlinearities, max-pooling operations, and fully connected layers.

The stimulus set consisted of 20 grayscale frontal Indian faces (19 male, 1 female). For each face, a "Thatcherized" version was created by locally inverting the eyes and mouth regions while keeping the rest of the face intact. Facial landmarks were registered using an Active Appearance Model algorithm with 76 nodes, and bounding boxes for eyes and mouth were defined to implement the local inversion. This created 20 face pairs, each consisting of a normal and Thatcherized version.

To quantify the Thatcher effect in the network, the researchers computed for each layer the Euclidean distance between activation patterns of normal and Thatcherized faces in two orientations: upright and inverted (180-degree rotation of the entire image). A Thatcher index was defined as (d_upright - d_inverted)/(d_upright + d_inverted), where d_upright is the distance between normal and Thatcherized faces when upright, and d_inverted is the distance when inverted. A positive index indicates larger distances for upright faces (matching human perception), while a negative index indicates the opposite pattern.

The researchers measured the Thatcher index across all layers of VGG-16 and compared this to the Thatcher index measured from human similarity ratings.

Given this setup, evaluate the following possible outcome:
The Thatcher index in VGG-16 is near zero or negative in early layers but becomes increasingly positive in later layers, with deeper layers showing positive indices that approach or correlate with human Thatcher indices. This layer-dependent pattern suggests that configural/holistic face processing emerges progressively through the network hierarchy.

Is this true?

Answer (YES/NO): NO